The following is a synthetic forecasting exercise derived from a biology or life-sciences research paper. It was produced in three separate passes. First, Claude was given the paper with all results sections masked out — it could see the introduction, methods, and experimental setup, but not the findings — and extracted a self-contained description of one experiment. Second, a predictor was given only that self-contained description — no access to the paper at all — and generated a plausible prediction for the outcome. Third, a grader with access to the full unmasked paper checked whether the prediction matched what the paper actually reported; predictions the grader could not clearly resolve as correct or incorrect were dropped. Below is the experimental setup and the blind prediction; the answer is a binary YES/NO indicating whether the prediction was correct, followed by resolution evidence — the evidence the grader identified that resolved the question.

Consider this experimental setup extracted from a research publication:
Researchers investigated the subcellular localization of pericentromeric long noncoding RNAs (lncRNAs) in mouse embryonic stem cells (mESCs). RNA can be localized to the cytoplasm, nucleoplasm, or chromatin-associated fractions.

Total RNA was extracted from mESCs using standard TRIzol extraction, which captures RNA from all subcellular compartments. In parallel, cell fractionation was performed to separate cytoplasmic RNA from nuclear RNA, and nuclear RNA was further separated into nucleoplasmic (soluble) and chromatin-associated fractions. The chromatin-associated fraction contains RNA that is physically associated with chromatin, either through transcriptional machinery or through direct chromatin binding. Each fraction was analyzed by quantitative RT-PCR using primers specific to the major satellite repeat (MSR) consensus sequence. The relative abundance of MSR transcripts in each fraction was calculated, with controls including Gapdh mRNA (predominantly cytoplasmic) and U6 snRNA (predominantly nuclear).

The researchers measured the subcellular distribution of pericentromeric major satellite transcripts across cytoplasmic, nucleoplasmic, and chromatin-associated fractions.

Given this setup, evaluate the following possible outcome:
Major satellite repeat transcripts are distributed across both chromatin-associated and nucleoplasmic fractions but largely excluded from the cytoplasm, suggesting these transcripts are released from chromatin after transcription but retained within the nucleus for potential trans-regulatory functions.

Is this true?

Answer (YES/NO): NO